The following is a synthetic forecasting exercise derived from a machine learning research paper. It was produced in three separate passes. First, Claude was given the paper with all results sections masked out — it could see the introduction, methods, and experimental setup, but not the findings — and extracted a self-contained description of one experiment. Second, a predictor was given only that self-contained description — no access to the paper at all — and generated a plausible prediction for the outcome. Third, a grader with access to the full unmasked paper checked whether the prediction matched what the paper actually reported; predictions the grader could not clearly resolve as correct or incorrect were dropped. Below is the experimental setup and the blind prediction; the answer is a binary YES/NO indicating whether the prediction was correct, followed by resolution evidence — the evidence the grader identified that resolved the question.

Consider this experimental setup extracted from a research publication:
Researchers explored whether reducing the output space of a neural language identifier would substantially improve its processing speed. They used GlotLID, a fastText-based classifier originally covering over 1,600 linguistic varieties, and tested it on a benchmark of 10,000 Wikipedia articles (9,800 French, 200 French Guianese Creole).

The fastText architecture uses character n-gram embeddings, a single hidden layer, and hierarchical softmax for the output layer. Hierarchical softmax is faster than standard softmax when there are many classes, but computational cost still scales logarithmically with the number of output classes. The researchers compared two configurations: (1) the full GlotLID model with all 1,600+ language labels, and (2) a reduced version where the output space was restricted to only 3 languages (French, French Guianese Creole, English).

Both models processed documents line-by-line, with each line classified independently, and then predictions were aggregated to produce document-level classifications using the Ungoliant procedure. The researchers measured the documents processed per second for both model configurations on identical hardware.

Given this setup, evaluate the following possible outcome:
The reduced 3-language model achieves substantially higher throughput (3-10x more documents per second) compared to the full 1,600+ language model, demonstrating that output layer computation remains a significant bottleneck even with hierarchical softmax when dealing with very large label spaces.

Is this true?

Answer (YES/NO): YES